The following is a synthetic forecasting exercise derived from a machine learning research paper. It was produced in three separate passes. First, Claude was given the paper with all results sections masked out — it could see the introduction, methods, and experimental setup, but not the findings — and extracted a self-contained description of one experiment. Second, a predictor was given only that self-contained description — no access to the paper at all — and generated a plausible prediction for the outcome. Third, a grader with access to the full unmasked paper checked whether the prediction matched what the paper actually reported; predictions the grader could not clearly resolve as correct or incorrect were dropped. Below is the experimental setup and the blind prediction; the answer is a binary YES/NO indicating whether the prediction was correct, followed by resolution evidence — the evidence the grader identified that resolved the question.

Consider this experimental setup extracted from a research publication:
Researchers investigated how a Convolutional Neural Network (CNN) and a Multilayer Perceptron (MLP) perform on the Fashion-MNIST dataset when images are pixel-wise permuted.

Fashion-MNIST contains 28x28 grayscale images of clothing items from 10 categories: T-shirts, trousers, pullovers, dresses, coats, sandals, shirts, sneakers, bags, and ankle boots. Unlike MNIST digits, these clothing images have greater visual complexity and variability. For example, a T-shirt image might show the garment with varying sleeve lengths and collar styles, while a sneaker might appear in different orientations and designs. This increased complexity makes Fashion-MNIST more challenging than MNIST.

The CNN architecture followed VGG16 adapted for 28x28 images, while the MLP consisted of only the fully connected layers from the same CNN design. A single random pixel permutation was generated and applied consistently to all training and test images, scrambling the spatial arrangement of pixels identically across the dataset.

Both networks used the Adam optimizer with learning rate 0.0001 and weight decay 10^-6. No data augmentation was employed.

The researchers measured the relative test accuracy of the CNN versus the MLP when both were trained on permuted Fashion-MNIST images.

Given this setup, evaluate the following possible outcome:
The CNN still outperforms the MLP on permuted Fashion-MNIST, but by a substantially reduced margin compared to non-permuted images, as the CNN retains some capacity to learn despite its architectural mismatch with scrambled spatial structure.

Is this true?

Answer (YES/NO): NO